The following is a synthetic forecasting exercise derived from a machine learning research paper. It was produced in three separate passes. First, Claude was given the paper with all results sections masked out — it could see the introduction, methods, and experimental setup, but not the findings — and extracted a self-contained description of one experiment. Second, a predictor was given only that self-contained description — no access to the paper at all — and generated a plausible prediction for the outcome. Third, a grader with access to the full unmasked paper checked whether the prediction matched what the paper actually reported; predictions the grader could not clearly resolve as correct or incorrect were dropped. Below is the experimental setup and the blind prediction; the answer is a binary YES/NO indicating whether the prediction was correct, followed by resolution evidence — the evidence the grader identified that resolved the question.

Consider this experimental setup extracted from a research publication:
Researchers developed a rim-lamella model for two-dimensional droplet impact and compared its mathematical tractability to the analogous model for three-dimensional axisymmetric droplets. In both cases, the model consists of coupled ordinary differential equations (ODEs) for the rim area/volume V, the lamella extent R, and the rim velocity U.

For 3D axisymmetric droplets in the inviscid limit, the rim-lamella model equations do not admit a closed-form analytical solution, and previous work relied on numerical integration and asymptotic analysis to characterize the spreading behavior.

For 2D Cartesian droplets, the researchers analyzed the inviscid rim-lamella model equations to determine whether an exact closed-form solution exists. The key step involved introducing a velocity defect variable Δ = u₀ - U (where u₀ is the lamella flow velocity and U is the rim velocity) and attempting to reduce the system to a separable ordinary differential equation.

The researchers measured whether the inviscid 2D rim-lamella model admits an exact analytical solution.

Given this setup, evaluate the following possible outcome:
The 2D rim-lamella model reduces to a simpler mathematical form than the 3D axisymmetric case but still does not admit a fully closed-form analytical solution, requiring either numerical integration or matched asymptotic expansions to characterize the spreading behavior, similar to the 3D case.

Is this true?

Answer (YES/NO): NO